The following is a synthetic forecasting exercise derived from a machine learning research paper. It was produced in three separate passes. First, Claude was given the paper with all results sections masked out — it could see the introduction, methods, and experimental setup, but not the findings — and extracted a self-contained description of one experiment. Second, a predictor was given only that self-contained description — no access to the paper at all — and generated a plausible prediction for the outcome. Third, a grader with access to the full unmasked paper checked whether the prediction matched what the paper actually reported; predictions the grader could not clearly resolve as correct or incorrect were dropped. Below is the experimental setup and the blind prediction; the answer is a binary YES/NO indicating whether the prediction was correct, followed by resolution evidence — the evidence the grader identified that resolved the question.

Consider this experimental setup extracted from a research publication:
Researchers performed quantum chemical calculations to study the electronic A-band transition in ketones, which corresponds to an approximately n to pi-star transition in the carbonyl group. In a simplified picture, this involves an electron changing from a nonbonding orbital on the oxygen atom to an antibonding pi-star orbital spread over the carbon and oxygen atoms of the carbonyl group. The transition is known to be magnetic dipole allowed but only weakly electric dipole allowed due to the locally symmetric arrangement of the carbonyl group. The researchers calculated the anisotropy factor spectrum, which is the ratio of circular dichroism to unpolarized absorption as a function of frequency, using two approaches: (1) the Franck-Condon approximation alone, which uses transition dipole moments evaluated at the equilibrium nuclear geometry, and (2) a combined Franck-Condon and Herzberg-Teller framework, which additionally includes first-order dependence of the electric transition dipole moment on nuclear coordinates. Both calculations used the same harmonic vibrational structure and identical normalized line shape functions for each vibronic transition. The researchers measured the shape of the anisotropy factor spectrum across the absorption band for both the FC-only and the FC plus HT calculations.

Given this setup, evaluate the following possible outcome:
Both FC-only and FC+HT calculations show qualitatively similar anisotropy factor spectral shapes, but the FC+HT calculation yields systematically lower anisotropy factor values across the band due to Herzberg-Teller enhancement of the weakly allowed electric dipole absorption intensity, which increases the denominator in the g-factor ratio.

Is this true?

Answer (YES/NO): NO